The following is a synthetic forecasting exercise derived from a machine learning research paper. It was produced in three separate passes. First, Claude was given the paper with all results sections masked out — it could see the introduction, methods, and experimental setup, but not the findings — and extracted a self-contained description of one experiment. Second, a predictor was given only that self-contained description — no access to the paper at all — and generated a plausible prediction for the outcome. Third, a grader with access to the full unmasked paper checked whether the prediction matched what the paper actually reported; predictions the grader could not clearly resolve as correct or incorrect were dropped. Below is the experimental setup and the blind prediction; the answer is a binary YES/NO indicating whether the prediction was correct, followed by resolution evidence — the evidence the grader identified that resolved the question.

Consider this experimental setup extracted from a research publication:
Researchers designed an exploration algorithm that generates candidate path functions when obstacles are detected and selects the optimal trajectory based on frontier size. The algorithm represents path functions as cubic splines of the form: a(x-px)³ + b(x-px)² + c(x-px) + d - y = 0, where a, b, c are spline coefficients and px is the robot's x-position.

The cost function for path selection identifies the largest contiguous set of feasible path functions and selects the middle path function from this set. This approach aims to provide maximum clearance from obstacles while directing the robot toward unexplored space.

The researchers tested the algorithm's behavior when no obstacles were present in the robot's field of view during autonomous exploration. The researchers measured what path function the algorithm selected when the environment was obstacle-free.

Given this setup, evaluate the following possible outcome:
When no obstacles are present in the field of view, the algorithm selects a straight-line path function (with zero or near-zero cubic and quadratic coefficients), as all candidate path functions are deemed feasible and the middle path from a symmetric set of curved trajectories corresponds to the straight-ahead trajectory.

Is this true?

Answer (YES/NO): YES